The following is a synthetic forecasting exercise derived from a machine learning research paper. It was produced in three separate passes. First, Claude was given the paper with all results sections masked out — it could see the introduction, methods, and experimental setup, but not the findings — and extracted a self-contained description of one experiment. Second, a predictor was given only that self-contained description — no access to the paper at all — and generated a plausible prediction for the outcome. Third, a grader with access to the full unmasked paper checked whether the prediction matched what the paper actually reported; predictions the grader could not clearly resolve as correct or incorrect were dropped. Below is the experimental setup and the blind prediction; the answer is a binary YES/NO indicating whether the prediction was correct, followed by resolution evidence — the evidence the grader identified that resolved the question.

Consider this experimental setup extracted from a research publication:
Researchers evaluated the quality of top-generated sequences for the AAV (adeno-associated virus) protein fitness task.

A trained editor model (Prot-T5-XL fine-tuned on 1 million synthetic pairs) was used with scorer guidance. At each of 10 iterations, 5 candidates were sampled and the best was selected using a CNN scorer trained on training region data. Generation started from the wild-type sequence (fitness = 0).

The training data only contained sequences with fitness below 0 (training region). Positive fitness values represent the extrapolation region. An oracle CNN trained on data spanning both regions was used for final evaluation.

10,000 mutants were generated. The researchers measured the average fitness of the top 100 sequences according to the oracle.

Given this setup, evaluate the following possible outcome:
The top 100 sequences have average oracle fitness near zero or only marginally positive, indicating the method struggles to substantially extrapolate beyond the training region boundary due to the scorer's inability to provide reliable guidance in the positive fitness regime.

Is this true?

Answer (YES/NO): NO